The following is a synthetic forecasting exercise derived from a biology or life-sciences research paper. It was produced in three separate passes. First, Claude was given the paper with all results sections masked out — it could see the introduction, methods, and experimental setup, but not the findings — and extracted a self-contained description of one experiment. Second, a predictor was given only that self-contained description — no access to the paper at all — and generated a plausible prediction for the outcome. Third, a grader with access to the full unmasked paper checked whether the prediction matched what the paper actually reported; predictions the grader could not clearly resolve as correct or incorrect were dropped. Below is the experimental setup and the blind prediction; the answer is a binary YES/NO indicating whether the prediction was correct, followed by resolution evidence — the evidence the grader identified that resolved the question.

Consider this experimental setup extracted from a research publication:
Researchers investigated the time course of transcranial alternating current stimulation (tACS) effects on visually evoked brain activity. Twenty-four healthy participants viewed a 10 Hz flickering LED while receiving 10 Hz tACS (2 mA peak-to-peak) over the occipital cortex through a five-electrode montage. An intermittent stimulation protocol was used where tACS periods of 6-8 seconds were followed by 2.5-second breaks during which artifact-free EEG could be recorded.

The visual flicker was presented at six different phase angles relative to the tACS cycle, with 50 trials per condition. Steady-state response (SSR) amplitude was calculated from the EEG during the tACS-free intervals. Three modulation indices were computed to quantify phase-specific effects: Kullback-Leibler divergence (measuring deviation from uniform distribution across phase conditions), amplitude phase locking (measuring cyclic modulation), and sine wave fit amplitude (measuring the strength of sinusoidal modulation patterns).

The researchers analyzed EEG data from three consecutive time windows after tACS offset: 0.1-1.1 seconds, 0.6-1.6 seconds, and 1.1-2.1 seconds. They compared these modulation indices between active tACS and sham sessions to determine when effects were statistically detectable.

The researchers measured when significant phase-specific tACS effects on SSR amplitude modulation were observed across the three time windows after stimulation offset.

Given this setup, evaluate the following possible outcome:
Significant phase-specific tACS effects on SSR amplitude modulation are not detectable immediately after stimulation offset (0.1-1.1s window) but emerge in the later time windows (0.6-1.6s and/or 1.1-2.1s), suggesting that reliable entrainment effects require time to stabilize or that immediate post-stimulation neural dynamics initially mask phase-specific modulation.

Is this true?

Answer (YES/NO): NO